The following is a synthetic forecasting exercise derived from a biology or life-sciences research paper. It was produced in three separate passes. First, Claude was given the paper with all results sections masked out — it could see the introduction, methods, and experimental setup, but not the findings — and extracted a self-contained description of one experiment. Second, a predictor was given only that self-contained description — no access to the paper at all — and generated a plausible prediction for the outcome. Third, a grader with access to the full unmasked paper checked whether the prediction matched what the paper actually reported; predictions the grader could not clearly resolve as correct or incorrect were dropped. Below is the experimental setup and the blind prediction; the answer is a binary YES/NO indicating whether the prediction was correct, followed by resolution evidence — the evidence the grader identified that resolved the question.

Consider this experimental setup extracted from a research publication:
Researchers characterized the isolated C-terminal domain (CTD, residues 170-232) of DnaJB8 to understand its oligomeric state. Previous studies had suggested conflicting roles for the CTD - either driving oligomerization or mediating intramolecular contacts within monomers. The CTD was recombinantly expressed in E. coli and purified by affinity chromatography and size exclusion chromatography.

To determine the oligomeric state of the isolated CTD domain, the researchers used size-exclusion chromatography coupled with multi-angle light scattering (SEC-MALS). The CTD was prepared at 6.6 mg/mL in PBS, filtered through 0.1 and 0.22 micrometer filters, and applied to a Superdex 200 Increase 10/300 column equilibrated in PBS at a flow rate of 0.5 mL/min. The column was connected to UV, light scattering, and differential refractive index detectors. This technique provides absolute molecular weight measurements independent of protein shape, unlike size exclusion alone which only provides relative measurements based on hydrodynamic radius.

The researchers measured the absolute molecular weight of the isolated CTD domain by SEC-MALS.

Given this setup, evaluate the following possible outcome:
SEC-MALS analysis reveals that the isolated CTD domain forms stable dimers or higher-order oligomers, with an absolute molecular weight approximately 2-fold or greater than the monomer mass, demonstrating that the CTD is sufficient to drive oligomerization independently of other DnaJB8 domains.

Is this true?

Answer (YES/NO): NO